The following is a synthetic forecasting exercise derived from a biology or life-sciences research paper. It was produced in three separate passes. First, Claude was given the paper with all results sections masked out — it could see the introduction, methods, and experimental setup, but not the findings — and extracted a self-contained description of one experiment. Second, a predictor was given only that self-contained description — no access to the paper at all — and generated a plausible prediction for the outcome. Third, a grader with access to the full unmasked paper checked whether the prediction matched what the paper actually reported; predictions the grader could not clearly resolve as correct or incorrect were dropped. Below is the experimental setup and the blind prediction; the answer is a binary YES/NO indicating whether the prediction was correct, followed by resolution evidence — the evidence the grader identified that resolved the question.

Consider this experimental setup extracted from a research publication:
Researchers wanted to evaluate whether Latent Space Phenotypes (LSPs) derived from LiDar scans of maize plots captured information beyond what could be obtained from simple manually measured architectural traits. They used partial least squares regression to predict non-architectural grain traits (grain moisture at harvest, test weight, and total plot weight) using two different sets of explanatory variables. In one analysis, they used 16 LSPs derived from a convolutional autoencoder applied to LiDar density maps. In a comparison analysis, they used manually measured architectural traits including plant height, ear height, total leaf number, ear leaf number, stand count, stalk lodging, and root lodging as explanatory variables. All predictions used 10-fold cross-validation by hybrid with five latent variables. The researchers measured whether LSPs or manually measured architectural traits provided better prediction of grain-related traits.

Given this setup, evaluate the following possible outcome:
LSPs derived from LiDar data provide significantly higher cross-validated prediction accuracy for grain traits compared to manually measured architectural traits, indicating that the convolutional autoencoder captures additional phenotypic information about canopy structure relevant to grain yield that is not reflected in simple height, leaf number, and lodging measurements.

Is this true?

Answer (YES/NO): NO